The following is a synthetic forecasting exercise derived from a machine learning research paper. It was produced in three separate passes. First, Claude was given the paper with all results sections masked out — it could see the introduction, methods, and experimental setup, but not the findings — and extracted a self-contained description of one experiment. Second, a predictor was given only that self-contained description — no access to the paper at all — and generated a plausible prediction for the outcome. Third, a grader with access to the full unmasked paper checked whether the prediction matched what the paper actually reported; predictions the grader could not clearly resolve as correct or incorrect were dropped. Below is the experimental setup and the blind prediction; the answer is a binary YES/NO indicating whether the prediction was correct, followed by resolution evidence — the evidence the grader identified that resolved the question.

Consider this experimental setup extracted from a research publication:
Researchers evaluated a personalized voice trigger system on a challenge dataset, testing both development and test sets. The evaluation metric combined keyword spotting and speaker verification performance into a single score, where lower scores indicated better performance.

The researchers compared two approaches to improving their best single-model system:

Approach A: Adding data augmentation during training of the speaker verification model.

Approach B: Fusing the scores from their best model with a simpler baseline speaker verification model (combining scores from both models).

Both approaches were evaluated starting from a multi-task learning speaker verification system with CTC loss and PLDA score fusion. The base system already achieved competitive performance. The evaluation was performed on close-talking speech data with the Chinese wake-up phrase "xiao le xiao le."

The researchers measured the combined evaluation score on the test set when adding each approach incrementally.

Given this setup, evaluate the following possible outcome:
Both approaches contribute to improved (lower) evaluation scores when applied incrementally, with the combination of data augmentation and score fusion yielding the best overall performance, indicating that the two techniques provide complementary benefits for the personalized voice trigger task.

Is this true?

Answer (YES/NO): YES